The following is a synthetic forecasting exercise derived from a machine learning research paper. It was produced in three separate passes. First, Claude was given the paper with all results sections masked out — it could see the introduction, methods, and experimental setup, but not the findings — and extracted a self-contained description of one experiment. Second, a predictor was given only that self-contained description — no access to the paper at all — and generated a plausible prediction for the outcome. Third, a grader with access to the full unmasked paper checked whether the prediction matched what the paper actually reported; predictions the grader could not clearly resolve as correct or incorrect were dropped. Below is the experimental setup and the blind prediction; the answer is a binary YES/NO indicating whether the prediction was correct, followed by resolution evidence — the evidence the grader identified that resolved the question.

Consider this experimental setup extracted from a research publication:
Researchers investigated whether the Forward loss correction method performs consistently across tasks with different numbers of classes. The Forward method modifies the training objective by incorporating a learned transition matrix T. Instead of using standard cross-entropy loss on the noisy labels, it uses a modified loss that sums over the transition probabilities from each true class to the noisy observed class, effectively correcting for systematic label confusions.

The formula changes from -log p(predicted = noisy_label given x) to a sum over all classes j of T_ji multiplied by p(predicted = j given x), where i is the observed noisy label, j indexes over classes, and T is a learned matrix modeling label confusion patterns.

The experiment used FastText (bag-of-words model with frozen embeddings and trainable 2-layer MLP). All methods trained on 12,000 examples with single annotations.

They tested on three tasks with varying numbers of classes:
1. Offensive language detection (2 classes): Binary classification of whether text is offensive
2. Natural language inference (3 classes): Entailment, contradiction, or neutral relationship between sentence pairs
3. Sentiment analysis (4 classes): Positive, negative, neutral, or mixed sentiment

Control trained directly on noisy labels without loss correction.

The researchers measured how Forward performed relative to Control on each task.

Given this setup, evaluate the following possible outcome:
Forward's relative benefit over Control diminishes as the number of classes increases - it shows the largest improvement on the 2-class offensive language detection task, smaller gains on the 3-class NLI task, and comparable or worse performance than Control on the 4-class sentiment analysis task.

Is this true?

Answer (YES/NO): NO